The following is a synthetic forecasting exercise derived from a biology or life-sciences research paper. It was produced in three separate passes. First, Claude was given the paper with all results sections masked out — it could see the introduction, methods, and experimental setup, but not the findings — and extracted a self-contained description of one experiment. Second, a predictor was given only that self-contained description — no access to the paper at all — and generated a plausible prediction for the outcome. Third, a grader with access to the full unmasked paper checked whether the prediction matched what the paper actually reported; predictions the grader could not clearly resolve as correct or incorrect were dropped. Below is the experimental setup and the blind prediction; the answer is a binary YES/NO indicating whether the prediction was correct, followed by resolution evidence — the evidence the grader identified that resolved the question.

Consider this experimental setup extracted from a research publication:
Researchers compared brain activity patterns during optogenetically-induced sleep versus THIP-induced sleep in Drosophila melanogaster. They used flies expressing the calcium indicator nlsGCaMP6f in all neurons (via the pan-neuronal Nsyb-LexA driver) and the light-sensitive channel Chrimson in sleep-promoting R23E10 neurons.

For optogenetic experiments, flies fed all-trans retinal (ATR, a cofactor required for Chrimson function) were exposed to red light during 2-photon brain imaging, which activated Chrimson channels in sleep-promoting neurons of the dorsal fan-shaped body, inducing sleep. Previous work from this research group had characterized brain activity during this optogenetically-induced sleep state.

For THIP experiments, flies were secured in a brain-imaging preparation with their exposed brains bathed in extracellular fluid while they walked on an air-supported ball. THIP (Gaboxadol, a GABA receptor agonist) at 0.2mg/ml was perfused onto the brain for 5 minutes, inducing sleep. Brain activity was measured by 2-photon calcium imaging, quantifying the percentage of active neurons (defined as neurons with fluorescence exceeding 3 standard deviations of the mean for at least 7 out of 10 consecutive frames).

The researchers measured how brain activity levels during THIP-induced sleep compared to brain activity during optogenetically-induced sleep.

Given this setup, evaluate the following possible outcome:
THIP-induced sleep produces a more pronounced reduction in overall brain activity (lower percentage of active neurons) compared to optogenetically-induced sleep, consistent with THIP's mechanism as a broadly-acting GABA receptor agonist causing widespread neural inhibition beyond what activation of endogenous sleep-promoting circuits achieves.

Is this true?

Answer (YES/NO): YES